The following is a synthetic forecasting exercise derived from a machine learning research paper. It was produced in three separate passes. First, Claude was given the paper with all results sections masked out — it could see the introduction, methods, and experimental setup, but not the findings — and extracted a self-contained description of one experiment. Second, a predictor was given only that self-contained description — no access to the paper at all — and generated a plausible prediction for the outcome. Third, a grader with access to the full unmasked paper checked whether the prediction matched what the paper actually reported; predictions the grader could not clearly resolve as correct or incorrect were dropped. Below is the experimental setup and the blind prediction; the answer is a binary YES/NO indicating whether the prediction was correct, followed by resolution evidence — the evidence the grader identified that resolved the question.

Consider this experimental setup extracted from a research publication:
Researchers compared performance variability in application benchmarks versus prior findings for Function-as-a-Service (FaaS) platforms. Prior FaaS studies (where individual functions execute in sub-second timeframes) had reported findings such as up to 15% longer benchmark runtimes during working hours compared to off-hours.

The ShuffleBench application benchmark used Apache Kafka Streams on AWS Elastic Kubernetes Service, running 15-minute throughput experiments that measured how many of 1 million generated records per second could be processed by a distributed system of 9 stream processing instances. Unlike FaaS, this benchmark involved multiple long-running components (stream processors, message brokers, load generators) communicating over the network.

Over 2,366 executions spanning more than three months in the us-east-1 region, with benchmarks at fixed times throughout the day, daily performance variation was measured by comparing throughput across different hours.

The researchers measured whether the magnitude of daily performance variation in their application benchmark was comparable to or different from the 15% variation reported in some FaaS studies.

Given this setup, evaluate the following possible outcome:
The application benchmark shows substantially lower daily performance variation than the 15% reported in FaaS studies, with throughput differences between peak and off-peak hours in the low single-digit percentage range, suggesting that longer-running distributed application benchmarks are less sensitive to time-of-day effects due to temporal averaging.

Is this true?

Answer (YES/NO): YES